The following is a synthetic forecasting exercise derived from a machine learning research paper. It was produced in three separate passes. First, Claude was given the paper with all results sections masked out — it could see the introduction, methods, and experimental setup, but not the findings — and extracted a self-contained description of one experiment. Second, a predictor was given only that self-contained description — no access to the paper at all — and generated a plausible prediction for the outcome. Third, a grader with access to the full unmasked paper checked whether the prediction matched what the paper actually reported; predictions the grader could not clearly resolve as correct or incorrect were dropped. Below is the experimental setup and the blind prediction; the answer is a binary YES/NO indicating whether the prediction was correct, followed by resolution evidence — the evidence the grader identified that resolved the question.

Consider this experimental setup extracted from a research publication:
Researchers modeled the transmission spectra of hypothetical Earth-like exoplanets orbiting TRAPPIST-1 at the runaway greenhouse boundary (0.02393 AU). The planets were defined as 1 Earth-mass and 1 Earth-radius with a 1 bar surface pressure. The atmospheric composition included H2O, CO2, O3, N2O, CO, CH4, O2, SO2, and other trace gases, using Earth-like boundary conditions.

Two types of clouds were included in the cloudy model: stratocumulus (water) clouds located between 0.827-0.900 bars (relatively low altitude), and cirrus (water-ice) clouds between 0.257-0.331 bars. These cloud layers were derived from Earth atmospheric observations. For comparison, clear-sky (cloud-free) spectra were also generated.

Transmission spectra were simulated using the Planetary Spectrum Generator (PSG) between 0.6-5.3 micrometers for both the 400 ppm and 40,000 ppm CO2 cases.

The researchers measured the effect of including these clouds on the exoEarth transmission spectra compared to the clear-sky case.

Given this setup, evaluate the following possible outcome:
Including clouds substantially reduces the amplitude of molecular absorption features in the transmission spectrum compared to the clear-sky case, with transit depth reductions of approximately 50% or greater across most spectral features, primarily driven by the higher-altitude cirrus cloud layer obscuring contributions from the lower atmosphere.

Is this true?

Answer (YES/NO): NO